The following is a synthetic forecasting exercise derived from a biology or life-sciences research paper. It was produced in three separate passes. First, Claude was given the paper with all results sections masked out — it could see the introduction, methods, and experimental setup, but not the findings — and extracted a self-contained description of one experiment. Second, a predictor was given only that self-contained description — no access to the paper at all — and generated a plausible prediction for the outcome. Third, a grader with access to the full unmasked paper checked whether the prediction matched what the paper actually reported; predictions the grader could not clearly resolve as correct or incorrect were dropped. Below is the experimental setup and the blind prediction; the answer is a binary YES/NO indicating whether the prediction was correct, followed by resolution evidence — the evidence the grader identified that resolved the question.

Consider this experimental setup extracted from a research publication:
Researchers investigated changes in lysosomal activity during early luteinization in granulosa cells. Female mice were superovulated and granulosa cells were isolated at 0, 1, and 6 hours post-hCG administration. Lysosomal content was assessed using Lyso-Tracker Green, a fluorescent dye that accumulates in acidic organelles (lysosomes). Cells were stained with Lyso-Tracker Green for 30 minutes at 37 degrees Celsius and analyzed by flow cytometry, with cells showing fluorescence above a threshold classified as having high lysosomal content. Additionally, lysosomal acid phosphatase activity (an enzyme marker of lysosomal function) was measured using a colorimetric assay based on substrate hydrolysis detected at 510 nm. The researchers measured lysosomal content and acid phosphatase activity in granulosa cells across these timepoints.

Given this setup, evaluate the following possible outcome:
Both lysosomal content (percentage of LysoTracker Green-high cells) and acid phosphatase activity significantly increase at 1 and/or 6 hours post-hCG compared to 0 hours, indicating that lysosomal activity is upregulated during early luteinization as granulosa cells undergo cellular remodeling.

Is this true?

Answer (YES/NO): NO